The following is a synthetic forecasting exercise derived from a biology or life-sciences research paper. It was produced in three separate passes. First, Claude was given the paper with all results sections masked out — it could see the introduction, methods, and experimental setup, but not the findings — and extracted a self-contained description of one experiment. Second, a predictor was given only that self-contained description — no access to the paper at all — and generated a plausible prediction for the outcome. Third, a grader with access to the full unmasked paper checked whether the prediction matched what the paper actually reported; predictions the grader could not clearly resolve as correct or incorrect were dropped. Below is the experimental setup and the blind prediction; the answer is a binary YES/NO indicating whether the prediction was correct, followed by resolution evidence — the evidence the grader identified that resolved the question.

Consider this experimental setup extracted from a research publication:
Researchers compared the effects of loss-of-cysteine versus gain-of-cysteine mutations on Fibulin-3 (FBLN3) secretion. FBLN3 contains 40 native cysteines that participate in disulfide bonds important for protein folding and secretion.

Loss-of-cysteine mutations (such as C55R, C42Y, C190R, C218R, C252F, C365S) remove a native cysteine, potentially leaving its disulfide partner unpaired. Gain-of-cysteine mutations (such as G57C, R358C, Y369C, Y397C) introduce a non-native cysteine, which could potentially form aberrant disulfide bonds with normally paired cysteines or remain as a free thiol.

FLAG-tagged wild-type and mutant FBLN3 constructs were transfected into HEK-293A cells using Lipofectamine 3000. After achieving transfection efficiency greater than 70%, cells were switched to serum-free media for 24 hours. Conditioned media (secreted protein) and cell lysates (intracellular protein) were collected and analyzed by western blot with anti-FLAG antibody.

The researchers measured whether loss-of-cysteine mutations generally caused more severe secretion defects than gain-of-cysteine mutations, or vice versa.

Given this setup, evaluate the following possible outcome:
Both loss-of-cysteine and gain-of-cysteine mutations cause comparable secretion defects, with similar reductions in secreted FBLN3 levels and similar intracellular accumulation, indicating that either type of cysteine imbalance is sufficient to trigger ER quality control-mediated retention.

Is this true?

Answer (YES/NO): NO